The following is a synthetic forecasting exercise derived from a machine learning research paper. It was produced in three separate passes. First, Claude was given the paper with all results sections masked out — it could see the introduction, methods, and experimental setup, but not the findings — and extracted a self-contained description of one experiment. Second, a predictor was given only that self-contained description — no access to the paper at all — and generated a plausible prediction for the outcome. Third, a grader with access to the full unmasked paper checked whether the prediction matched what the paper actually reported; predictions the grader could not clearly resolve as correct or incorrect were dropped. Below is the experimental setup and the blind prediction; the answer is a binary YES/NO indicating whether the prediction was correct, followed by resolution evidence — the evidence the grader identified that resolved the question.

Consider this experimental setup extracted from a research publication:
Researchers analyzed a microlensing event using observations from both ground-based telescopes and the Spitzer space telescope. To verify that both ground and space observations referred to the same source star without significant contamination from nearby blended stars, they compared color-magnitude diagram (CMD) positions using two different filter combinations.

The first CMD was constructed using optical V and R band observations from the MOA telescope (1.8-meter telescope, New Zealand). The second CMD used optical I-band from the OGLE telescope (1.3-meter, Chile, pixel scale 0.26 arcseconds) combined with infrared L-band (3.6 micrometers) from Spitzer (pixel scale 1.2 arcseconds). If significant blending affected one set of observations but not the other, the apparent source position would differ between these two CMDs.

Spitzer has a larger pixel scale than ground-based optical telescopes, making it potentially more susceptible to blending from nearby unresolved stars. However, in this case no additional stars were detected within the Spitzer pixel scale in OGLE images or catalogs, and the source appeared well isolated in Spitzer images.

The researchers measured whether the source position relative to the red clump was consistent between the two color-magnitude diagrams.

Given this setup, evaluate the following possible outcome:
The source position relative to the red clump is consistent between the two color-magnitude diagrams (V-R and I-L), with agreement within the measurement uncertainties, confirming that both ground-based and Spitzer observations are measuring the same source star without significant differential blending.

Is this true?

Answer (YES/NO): YES